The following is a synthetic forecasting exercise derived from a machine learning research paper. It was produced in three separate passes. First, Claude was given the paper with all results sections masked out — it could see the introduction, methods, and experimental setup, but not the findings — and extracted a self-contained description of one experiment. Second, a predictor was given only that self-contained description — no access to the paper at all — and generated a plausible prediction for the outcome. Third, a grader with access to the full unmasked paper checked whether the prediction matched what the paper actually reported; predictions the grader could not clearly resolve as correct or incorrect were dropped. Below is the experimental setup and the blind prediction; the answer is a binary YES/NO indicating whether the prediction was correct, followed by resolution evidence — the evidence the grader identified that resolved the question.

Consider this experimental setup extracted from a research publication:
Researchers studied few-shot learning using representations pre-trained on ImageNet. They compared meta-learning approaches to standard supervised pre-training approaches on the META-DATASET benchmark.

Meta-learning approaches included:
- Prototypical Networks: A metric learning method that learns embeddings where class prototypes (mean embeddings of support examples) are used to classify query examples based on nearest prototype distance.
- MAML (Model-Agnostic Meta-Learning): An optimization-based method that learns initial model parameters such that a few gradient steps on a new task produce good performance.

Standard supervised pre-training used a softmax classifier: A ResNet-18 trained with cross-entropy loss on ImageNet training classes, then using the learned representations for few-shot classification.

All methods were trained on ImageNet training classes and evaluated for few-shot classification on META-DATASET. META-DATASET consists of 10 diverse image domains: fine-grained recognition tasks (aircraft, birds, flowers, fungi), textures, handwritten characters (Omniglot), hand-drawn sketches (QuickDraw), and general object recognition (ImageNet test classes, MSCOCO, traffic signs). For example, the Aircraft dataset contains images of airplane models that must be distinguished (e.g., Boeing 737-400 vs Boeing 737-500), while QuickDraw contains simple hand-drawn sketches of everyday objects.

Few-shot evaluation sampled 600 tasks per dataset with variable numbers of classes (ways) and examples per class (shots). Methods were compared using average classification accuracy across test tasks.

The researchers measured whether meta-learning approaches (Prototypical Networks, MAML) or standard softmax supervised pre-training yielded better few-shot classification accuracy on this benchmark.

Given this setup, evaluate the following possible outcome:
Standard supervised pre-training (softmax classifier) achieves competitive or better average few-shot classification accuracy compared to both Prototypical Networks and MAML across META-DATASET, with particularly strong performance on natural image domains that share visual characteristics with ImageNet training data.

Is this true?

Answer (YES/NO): YES